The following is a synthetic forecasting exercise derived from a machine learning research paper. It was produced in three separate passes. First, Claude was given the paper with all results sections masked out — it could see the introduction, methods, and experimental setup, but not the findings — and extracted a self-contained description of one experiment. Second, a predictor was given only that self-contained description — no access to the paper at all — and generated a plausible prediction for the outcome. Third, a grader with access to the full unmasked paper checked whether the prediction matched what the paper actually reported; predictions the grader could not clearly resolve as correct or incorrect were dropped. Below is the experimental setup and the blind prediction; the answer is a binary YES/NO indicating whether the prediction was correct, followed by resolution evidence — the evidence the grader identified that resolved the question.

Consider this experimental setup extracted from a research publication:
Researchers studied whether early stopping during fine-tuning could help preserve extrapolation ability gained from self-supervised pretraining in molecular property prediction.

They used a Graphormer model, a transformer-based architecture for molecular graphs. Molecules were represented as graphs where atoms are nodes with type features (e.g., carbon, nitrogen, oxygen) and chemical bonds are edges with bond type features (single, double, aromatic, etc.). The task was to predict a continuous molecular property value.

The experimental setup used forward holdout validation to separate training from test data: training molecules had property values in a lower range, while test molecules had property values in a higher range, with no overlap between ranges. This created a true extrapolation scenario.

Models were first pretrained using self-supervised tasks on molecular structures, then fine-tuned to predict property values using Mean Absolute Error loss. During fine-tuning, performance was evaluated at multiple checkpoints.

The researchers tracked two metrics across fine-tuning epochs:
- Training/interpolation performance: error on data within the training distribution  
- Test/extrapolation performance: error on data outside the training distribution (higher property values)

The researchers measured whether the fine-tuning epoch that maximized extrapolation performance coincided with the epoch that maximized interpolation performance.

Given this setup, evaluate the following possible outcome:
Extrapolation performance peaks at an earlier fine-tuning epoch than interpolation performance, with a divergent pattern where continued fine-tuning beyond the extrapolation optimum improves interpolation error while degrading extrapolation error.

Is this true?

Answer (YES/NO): YES